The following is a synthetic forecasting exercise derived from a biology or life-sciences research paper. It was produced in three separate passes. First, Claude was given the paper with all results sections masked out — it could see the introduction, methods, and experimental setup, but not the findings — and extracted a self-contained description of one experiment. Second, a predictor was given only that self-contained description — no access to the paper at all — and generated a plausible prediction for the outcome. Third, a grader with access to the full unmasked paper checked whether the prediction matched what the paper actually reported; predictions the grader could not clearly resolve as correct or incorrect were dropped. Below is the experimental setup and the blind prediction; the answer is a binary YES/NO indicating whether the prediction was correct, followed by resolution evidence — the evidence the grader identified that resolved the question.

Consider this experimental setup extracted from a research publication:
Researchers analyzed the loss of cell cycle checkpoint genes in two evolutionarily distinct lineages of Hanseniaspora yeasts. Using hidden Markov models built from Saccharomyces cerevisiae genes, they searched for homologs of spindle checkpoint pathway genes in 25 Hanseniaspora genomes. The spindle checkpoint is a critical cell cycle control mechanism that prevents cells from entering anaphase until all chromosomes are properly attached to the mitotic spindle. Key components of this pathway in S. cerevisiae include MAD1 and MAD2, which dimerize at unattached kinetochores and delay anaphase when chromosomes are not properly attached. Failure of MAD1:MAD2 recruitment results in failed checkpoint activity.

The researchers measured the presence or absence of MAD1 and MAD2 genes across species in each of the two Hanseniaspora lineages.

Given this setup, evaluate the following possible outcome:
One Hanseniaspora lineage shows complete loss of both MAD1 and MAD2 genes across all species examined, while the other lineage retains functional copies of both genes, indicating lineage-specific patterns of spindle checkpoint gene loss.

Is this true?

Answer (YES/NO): YES